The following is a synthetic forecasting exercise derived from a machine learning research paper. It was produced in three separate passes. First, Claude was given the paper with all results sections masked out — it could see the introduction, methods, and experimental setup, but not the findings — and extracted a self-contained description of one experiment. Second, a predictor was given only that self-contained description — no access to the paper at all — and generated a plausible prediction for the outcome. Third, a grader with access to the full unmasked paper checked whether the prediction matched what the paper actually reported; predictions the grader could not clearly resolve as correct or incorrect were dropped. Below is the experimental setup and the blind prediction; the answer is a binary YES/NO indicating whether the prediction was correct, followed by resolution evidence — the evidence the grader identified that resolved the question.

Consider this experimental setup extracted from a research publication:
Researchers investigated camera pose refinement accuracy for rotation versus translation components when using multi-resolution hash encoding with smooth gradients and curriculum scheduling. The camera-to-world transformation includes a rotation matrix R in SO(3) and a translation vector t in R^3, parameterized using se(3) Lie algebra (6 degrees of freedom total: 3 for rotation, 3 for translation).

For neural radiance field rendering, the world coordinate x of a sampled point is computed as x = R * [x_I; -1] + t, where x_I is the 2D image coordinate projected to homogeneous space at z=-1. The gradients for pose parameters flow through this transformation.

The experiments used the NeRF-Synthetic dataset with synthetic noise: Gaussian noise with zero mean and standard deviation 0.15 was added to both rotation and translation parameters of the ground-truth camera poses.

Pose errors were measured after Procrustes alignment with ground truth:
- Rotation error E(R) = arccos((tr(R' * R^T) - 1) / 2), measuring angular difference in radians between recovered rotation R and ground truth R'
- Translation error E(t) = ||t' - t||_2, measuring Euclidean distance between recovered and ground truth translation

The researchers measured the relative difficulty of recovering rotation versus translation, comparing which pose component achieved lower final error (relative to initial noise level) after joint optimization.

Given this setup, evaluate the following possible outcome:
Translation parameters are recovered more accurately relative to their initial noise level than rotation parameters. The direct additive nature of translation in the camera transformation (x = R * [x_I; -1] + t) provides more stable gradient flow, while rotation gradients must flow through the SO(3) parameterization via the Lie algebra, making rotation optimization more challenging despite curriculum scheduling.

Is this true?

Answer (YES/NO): YES